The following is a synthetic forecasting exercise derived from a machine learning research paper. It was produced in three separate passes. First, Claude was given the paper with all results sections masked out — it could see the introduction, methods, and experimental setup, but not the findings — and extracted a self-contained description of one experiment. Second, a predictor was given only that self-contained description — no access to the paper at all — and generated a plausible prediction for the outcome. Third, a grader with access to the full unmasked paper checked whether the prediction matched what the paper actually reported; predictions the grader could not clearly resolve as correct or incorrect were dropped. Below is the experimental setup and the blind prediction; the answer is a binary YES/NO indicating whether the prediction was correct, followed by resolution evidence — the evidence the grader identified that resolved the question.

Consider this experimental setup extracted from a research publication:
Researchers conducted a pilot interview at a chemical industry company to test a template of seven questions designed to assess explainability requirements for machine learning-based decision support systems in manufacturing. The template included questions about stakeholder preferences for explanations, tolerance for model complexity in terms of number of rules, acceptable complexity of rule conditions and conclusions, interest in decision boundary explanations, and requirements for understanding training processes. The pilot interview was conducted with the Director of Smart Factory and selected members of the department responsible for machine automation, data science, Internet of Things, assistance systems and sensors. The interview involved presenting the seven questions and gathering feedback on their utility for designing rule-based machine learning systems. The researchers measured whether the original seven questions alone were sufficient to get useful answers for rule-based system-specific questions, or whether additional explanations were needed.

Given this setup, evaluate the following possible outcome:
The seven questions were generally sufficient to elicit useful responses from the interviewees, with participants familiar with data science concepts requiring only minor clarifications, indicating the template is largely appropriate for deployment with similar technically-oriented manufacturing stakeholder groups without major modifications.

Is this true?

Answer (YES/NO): NO